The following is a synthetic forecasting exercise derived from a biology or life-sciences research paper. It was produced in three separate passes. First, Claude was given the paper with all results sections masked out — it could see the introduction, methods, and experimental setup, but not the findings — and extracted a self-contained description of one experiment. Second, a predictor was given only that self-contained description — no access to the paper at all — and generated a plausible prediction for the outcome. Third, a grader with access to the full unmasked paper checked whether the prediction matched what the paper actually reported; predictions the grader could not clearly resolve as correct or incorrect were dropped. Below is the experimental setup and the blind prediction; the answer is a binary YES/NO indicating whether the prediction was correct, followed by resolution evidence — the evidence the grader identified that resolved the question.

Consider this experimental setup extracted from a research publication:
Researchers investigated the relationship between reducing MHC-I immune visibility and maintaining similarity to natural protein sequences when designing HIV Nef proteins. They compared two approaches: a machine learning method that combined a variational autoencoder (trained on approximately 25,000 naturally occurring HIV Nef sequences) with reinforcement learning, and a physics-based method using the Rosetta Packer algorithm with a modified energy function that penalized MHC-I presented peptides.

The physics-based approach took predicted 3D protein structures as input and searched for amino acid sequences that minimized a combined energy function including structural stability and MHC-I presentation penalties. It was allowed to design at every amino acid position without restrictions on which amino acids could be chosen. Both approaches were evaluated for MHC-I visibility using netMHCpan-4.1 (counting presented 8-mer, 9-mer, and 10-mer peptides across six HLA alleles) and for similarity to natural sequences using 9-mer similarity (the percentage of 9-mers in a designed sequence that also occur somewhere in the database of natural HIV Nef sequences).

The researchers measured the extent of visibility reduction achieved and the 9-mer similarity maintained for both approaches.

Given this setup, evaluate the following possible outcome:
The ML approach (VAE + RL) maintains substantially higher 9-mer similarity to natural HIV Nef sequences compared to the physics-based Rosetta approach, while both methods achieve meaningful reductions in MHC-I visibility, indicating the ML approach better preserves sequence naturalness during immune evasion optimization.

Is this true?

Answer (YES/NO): YES